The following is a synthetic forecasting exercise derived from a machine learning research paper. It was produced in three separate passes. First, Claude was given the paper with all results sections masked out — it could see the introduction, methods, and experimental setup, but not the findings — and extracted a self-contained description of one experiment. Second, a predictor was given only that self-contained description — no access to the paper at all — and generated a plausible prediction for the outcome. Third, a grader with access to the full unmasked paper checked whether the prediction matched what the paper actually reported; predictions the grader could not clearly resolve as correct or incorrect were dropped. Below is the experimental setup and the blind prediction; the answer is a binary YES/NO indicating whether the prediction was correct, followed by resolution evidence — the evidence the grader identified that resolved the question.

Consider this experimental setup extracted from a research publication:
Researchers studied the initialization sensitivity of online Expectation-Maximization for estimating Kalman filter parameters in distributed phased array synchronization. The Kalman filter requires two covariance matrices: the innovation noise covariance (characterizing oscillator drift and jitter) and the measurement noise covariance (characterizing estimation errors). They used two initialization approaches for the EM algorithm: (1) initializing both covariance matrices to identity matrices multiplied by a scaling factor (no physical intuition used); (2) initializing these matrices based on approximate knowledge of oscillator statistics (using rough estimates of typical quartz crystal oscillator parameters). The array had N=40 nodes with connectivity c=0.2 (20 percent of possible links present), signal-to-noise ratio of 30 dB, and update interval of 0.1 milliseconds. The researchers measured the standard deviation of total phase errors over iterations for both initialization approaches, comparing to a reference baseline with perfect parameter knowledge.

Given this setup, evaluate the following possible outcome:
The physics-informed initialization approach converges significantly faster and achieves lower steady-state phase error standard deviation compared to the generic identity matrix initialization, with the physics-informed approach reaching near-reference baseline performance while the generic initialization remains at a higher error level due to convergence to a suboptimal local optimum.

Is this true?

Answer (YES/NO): NO